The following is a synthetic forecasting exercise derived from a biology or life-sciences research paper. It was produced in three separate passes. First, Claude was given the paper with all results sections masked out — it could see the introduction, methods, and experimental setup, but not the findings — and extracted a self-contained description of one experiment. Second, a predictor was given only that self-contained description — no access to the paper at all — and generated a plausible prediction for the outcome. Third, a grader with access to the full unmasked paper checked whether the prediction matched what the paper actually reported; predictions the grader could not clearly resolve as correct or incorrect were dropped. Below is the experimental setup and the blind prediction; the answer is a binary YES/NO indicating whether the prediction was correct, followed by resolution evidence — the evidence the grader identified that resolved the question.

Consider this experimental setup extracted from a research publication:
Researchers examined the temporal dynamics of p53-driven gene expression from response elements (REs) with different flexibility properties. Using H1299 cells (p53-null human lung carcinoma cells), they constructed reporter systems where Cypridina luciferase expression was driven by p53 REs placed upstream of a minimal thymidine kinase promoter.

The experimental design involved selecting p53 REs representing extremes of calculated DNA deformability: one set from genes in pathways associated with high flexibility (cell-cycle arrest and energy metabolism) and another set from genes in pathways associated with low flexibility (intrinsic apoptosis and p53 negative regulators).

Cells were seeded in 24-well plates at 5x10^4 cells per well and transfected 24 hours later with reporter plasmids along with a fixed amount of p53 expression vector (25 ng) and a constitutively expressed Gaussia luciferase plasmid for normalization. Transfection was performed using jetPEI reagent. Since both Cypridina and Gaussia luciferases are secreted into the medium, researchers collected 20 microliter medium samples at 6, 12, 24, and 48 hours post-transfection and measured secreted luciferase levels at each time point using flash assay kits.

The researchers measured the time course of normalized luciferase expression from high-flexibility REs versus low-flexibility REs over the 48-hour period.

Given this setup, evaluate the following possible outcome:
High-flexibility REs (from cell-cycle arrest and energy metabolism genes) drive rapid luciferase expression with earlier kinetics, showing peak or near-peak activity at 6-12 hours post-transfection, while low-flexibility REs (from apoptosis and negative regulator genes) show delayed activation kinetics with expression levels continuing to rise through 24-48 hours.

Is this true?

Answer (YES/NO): NO